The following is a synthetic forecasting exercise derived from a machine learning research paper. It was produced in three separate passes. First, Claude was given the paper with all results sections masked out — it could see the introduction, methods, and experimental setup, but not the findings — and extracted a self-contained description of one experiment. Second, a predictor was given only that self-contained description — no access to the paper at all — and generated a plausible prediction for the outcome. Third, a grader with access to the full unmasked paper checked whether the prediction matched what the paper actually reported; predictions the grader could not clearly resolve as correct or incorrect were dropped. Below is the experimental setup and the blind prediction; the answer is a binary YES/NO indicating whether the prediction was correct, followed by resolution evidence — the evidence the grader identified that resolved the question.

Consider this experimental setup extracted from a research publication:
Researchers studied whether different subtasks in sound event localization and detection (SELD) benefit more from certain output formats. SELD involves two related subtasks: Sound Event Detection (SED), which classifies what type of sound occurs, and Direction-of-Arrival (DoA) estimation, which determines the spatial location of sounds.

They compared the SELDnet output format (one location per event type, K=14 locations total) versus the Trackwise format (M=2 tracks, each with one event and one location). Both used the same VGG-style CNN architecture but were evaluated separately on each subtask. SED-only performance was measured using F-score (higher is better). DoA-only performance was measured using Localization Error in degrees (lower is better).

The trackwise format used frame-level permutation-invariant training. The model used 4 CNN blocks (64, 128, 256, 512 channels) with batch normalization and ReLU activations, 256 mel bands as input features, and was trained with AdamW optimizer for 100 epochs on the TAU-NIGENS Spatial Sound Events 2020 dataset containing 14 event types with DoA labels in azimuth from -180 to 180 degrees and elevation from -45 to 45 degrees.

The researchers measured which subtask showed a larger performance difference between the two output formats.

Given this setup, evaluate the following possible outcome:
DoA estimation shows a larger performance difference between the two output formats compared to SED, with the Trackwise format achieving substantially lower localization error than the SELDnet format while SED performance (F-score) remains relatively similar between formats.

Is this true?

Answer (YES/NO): YES